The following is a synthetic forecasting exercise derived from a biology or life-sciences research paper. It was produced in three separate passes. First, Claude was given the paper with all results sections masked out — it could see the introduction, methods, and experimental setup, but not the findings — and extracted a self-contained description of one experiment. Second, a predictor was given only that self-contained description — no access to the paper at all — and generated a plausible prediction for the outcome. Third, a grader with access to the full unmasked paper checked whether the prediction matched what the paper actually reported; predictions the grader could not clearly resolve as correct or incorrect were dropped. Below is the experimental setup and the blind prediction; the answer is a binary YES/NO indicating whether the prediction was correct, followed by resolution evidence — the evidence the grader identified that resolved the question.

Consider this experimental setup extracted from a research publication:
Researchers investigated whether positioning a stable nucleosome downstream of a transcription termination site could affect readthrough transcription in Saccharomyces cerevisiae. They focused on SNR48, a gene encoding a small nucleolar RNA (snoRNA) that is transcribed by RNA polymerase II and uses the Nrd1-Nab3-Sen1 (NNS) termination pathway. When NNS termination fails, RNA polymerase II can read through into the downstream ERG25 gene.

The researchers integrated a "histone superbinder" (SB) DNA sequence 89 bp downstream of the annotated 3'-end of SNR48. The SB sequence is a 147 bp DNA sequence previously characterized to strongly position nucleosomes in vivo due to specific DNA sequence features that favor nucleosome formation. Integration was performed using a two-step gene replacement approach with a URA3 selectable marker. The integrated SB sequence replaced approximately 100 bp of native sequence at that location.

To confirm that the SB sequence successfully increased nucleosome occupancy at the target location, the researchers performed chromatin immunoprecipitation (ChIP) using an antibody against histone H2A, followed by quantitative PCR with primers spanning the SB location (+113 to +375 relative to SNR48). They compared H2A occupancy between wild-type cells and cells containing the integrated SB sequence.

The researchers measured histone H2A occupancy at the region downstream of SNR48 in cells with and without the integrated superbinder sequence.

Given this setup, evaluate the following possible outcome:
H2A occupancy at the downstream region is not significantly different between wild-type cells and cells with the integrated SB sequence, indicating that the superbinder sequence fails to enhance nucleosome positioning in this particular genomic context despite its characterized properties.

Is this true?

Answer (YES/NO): NO